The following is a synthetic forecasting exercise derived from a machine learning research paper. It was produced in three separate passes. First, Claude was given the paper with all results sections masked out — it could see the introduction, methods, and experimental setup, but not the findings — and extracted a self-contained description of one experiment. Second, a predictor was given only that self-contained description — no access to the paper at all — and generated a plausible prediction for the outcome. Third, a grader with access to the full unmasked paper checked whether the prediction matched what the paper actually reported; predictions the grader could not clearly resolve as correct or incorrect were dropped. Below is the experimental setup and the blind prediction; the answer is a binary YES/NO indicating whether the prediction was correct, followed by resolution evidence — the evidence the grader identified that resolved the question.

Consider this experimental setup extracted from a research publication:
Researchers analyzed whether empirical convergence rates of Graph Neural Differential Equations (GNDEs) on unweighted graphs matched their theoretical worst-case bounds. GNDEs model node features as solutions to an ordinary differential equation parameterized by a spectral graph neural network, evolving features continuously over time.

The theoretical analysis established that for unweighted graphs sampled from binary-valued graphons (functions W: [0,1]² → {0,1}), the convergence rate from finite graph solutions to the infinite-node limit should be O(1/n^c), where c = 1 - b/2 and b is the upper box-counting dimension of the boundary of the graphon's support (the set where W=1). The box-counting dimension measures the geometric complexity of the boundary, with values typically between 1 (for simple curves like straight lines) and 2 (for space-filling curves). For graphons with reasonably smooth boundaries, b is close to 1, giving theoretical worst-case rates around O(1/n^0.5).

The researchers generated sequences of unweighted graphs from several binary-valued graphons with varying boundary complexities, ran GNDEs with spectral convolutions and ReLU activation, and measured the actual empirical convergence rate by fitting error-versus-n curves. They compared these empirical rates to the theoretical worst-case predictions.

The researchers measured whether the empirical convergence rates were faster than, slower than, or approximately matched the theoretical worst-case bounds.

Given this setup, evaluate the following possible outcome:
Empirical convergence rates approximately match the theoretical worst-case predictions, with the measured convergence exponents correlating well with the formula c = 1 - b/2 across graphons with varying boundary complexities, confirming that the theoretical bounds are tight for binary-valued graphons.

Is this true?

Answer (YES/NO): NO